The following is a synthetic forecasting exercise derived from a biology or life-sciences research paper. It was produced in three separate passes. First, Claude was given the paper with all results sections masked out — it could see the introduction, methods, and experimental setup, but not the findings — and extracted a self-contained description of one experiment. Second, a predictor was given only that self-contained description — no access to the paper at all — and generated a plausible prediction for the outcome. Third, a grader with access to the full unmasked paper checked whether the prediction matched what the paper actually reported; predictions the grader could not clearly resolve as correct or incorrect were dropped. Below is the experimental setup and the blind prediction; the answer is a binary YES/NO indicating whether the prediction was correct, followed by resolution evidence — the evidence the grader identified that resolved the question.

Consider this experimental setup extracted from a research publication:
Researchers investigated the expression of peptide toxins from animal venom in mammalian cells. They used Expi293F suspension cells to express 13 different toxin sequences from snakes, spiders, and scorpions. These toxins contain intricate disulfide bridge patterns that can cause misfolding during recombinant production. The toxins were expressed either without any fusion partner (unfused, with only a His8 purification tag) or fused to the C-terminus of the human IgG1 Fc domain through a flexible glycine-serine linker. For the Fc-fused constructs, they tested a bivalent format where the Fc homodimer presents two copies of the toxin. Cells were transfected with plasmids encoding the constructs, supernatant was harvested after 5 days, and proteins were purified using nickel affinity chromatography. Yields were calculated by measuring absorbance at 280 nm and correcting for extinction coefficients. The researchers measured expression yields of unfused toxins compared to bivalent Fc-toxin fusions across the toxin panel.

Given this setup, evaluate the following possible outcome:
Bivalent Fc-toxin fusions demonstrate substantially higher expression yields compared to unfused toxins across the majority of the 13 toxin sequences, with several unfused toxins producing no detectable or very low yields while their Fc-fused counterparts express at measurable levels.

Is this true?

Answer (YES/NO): NO